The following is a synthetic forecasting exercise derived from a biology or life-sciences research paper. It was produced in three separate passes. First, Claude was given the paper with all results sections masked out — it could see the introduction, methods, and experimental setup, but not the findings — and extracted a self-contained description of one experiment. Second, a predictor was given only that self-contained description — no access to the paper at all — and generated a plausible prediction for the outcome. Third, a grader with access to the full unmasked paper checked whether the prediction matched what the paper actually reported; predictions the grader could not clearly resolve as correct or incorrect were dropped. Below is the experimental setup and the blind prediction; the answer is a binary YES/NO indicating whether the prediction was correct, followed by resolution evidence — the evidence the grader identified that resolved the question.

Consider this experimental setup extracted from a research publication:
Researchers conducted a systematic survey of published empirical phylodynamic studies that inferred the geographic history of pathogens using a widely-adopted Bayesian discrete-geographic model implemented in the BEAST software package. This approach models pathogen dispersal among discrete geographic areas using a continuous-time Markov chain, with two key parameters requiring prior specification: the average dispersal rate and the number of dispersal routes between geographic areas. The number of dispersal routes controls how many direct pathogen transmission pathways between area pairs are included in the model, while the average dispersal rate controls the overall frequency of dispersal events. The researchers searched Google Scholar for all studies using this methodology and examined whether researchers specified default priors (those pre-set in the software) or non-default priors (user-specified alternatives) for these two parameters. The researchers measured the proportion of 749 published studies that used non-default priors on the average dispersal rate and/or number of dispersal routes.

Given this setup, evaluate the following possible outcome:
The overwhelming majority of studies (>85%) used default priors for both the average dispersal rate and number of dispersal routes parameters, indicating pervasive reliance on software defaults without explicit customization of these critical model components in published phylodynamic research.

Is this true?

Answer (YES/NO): YES